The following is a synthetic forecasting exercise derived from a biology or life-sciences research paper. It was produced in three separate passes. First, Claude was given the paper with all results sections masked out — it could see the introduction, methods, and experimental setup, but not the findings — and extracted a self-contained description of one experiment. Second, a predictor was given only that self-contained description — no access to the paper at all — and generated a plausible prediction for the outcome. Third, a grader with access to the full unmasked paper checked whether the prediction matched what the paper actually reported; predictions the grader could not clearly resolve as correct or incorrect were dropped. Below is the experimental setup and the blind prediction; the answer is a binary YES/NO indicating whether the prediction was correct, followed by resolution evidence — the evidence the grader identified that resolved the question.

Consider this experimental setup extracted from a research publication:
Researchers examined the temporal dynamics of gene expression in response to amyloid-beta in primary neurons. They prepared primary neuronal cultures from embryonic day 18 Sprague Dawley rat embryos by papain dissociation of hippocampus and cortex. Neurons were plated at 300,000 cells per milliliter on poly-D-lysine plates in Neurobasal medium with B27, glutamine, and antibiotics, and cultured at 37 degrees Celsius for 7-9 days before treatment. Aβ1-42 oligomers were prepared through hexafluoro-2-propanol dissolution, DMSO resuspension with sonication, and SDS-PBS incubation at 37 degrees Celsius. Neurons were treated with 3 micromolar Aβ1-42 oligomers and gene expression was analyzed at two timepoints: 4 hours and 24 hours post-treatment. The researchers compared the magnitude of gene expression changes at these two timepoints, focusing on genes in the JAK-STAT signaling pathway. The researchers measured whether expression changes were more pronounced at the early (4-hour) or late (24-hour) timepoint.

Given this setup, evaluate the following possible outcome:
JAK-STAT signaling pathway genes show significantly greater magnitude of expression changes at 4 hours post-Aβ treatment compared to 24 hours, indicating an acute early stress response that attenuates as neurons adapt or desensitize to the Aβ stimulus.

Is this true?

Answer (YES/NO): NO